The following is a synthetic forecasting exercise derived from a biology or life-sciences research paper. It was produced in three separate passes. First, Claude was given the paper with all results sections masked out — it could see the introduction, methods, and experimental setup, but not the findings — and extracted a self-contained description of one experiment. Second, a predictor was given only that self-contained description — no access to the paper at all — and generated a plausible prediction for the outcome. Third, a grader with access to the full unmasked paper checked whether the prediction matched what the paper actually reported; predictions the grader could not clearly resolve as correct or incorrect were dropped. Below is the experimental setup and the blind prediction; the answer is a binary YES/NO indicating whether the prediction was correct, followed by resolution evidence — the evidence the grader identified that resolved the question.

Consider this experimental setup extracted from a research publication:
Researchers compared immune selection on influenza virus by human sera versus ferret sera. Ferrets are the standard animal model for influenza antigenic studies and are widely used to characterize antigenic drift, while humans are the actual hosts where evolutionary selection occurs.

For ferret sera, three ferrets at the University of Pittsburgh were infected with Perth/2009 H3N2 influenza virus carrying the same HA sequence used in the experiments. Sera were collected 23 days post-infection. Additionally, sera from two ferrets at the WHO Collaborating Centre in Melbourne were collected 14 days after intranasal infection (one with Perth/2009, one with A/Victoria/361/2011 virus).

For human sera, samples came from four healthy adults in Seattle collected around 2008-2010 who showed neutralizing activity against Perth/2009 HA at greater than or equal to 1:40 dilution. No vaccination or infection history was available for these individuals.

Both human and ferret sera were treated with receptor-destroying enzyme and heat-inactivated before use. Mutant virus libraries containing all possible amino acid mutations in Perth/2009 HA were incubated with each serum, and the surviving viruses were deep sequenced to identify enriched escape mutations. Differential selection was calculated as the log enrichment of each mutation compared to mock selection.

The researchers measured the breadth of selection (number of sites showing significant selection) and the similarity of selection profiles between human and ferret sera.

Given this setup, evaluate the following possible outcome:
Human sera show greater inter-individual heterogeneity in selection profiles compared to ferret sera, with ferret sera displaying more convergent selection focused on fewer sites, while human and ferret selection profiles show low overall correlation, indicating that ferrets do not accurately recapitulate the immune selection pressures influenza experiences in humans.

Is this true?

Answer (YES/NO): YES